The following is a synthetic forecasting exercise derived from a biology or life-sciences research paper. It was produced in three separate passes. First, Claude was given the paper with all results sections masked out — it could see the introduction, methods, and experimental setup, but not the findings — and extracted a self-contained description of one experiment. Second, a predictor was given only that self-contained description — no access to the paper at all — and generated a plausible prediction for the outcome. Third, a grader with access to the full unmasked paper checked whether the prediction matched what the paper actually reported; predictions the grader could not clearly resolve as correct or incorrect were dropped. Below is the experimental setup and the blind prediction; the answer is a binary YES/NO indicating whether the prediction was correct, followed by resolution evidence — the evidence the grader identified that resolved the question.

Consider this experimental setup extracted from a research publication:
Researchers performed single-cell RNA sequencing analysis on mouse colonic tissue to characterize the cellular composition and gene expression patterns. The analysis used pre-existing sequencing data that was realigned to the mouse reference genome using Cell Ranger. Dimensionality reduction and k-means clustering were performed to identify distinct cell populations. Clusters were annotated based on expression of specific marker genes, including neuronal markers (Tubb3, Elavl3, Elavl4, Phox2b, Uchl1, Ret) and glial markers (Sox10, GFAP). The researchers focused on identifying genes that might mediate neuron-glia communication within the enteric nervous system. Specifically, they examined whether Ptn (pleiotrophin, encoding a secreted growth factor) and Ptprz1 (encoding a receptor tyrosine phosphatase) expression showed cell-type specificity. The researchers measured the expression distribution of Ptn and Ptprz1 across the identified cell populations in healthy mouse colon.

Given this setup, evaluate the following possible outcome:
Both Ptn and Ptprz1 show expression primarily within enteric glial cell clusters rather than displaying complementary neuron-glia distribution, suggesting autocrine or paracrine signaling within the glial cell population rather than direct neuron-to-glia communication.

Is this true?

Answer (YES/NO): NO